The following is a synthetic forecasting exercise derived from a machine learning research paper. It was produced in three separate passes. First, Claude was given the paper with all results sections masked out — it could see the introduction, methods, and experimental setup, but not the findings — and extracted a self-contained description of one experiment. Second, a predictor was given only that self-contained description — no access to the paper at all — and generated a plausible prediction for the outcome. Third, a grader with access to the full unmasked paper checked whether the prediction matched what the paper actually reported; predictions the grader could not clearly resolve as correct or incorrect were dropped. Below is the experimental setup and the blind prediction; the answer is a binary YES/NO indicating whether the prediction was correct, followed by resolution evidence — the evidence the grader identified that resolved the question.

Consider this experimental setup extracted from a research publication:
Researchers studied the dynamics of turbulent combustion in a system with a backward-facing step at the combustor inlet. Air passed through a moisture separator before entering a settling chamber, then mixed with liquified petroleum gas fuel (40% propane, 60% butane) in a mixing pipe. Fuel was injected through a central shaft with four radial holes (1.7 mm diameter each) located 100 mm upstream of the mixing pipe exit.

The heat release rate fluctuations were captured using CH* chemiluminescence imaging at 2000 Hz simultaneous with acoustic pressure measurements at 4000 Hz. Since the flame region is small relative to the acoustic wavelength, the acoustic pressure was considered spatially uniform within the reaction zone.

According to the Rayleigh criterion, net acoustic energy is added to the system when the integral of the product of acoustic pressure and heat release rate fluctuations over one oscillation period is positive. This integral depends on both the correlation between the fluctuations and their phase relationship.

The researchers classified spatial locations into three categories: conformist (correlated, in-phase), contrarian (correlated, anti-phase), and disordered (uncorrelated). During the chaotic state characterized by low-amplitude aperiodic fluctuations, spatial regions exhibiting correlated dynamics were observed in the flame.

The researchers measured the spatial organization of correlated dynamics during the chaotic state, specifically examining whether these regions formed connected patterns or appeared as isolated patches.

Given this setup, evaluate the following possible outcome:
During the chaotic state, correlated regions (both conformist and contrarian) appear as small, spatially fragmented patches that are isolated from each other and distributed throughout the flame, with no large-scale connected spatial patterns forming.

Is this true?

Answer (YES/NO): YES